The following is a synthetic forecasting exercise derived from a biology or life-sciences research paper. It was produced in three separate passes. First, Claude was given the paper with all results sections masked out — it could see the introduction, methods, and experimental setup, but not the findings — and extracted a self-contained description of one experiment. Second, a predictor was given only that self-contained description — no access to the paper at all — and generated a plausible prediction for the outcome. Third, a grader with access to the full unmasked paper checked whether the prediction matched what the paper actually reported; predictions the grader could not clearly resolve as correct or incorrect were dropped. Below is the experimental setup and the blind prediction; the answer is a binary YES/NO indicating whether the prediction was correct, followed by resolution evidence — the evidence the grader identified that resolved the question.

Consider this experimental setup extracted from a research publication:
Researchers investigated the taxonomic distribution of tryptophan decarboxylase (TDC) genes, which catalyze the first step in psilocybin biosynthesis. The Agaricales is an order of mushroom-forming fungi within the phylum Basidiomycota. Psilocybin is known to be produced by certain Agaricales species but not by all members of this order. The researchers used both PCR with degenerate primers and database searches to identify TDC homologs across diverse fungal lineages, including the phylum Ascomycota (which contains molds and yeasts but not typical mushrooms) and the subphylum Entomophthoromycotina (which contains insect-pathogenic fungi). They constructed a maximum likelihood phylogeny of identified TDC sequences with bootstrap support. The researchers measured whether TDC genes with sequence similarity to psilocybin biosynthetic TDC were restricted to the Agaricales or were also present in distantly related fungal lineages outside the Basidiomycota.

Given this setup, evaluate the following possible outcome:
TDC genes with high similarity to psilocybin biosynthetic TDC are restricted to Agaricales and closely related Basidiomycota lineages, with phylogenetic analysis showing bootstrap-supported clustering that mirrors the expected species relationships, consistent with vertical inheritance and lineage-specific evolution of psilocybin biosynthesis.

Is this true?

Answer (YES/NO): NO